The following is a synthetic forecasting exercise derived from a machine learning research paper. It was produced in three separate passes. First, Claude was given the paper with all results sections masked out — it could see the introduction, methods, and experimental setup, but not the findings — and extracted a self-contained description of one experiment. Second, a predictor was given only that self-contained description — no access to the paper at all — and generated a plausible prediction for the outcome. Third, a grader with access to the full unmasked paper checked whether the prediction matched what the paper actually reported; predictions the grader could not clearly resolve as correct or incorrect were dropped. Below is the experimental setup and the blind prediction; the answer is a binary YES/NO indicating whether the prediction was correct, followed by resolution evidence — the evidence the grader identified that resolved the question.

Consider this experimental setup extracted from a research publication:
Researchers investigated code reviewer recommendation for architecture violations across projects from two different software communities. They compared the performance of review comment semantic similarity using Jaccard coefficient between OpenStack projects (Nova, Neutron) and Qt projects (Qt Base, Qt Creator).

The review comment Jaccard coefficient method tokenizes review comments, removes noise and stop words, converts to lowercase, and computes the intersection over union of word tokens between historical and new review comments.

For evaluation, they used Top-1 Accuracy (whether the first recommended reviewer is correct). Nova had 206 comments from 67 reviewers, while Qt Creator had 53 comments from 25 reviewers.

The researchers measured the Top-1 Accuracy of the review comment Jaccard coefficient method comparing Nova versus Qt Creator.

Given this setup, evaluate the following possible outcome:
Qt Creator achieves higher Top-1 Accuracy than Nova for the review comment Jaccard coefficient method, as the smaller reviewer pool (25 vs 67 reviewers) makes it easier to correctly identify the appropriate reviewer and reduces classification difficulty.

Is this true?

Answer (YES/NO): YES